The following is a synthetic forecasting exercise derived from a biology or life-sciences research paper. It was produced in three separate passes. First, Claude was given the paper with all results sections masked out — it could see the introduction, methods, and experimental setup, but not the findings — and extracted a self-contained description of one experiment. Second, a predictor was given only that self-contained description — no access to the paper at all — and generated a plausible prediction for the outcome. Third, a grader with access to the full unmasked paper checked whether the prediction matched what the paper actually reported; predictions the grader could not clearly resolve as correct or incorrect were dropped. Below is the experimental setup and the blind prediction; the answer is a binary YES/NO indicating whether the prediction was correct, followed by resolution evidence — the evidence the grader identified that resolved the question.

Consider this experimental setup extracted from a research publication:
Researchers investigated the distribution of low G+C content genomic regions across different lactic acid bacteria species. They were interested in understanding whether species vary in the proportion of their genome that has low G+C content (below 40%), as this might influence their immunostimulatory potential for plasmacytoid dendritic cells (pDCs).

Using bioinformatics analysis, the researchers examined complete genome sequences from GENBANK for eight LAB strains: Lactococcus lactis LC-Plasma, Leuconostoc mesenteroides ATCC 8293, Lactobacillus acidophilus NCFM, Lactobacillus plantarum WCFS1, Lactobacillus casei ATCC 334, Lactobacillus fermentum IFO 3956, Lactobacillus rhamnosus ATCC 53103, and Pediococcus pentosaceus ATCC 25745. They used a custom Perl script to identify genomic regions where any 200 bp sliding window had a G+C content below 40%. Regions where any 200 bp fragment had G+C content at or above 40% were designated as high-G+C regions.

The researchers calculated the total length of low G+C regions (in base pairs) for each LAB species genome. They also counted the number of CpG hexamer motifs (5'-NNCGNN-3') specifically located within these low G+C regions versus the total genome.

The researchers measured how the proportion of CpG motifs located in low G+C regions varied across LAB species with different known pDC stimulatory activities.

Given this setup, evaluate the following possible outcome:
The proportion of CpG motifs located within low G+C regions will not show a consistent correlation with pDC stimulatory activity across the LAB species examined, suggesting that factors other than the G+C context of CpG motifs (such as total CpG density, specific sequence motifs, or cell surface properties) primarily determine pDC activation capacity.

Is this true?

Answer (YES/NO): NO